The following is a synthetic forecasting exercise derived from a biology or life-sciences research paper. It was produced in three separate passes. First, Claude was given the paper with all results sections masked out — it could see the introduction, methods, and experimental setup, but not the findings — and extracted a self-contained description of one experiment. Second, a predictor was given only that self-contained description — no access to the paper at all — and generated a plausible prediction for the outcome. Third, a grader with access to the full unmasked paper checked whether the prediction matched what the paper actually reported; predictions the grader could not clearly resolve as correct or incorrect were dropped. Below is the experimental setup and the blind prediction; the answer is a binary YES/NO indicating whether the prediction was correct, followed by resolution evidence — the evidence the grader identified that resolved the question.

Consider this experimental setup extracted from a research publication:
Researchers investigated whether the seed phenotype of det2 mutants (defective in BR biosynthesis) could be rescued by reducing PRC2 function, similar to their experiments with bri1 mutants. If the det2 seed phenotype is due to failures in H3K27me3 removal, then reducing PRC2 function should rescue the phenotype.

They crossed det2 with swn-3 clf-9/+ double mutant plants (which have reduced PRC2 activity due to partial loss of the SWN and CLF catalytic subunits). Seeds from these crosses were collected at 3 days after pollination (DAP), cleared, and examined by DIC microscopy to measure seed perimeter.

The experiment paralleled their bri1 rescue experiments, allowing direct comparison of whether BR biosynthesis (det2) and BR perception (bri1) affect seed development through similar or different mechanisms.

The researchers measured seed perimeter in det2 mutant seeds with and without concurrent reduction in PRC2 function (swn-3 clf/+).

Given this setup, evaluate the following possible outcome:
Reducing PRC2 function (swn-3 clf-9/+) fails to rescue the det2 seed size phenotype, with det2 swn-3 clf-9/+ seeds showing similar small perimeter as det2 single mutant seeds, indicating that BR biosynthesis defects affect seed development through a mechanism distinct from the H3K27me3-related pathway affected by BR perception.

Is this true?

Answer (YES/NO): YES